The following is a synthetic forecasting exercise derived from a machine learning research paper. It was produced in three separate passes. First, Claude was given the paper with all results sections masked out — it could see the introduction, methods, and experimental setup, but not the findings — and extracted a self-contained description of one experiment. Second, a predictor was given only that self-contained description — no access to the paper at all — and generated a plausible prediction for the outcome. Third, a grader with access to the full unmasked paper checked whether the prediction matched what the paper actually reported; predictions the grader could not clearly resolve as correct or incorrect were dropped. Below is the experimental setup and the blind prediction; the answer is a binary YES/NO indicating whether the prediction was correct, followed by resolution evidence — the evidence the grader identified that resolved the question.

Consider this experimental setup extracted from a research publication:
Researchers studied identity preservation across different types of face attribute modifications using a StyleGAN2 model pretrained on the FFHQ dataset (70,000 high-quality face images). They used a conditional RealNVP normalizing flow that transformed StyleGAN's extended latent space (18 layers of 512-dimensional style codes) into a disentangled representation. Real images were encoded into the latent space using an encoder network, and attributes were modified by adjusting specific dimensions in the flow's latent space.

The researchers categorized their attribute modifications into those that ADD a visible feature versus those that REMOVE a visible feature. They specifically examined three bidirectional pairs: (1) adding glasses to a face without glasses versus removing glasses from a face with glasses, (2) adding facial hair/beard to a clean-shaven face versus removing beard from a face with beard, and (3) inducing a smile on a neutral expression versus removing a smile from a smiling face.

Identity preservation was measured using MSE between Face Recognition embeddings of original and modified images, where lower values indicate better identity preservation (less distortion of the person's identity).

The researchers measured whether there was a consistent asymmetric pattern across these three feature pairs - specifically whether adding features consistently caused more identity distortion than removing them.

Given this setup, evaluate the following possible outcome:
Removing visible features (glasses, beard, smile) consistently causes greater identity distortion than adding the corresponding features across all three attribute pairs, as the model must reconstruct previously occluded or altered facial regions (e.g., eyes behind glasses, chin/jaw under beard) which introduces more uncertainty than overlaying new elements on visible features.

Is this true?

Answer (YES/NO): NO